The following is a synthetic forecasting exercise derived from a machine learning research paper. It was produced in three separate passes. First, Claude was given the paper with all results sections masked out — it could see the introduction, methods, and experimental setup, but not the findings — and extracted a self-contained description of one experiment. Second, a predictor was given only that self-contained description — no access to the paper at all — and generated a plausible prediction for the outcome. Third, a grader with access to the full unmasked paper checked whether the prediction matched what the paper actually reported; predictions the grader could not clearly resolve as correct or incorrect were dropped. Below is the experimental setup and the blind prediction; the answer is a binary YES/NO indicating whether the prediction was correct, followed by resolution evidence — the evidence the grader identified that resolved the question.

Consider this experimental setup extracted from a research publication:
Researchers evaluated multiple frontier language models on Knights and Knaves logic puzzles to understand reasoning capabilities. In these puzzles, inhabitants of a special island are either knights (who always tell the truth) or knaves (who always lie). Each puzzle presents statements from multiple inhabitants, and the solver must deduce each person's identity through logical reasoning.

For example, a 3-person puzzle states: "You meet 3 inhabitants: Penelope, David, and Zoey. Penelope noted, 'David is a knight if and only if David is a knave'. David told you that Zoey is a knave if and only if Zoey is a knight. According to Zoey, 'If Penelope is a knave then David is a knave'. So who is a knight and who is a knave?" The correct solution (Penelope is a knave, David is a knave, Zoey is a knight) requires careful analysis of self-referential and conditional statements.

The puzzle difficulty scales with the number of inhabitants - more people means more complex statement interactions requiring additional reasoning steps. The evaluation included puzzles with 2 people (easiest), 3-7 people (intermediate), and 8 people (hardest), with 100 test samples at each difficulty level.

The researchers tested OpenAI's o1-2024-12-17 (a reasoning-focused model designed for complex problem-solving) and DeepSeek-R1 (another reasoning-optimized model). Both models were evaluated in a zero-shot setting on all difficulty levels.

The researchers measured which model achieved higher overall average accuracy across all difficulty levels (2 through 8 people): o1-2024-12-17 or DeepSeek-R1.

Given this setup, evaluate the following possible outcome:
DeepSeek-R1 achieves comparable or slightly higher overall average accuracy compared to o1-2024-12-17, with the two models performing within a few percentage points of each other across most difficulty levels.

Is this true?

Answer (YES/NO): NO